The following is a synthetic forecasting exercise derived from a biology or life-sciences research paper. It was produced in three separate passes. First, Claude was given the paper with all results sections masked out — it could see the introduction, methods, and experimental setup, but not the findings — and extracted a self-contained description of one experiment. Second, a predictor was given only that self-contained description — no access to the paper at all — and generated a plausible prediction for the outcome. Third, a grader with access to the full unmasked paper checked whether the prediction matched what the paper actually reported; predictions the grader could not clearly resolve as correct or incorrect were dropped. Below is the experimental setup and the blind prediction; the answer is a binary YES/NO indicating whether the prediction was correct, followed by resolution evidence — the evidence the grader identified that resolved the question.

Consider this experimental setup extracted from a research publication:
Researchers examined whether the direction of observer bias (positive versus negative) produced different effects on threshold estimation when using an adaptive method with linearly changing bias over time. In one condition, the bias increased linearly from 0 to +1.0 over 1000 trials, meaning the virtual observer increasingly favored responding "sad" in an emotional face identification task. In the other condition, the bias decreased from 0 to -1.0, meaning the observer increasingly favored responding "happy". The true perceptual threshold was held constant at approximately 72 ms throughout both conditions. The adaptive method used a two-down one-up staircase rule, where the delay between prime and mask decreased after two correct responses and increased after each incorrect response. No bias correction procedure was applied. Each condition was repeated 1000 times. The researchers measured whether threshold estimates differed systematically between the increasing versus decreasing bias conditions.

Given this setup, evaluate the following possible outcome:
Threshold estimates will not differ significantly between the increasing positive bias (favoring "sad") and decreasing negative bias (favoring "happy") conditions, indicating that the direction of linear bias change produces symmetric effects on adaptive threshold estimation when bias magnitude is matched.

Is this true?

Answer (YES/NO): YES